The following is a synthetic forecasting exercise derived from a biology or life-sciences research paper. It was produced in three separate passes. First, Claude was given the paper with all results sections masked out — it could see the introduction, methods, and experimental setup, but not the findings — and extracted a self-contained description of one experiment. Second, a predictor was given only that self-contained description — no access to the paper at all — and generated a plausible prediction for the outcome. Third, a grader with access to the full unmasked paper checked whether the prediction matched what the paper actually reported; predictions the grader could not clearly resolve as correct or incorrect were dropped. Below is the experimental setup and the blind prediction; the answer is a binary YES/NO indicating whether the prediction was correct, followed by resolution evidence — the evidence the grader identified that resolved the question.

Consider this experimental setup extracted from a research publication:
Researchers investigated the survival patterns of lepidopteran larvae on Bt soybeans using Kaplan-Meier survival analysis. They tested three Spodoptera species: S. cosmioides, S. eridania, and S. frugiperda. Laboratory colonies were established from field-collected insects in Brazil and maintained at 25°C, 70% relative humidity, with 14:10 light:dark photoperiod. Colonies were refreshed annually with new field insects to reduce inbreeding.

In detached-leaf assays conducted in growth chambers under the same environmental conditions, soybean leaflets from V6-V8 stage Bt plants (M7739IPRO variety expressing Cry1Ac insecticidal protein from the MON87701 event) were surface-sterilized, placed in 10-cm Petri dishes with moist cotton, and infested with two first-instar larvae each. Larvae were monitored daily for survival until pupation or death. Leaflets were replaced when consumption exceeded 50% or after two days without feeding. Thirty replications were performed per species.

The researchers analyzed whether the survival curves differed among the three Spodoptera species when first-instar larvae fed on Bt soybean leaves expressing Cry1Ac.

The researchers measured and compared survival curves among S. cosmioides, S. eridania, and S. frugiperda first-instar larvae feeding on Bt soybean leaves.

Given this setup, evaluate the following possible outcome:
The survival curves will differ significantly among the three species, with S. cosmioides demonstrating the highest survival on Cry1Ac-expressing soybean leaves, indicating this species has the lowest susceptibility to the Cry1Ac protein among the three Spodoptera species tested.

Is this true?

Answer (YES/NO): YES